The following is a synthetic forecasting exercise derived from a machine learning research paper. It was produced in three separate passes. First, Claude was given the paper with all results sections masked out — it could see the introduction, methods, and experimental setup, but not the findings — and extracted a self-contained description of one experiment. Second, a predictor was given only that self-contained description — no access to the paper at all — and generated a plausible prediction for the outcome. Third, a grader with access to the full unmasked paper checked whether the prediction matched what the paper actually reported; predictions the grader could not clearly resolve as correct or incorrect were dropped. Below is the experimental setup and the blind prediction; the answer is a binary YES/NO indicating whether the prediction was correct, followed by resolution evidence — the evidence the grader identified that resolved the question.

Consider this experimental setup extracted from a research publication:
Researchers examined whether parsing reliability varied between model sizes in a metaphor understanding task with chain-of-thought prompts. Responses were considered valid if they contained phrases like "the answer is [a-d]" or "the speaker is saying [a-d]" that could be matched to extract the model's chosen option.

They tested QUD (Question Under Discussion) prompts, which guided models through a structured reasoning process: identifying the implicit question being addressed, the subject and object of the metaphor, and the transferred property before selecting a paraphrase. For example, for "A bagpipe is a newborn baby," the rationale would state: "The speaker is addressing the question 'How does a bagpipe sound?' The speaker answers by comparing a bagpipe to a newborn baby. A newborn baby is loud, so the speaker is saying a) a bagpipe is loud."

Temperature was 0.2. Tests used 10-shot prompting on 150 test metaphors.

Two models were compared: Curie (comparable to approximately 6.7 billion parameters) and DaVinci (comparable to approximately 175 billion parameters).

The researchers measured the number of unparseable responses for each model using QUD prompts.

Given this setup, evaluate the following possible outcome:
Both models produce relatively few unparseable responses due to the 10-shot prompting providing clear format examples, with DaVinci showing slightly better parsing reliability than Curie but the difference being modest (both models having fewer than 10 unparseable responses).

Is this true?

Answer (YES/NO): NO